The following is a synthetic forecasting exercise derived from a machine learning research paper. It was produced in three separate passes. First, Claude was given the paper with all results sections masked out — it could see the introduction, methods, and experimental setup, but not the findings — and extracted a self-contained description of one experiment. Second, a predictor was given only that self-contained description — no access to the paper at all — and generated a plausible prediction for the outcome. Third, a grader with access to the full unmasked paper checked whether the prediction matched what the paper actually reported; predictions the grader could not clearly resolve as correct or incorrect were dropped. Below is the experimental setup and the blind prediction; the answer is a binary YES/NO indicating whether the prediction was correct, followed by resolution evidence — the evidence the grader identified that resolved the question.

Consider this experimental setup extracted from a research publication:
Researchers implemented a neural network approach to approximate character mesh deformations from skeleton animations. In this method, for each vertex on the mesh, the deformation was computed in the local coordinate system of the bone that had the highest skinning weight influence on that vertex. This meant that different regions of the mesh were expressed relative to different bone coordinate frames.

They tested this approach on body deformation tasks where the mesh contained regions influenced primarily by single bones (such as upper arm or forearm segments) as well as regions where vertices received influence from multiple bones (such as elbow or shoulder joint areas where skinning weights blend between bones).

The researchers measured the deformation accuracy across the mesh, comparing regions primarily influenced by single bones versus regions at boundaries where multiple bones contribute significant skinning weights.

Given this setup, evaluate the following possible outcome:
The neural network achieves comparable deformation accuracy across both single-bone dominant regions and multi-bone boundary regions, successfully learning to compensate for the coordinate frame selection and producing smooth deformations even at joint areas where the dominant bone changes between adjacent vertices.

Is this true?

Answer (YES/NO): NO